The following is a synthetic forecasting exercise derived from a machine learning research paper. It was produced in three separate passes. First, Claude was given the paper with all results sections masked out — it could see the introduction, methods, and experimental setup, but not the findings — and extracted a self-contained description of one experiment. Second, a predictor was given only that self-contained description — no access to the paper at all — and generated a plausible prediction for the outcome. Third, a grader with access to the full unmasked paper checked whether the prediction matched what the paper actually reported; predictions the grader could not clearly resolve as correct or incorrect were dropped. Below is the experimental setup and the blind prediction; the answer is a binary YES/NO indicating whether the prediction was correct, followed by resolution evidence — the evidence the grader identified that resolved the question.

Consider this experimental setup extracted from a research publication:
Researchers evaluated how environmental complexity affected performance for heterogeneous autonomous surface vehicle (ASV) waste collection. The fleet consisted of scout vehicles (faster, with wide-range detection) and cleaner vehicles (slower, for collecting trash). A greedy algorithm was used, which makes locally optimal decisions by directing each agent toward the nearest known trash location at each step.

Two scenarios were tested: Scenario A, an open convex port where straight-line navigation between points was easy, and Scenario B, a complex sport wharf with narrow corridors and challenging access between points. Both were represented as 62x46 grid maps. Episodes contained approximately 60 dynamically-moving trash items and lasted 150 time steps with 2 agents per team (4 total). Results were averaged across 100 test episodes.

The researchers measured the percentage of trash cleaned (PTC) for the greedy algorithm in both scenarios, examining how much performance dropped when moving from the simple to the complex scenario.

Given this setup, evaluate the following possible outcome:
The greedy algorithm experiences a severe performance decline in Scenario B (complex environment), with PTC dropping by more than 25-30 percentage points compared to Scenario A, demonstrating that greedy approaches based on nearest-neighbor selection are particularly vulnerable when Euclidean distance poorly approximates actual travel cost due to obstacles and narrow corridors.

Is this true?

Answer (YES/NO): NO